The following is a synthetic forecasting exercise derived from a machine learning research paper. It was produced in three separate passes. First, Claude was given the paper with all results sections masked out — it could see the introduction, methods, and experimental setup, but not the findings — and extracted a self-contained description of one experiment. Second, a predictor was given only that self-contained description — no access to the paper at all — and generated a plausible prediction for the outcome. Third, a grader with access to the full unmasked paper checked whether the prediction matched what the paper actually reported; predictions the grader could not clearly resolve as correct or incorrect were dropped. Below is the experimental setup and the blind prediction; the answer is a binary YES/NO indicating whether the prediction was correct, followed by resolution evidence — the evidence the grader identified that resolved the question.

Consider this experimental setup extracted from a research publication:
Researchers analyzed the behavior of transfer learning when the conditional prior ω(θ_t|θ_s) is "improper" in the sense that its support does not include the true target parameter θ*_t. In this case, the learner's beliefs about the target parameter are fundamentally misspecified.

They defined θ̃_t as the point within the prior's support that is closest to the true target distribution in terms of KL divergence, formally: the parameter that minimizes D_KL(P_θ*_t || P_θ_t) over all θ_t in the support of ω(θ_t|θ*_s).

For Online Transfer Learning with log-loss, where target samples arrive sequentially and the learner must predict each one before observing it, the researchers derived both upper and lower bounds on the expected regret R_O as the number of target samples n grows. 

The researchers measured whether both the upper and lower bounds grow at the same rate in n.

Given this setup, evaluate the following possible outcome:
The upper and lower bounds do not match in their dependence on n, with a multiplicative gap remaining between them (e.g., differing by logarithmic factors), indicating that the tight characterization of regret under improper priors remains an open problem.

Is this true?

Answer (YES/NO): NO